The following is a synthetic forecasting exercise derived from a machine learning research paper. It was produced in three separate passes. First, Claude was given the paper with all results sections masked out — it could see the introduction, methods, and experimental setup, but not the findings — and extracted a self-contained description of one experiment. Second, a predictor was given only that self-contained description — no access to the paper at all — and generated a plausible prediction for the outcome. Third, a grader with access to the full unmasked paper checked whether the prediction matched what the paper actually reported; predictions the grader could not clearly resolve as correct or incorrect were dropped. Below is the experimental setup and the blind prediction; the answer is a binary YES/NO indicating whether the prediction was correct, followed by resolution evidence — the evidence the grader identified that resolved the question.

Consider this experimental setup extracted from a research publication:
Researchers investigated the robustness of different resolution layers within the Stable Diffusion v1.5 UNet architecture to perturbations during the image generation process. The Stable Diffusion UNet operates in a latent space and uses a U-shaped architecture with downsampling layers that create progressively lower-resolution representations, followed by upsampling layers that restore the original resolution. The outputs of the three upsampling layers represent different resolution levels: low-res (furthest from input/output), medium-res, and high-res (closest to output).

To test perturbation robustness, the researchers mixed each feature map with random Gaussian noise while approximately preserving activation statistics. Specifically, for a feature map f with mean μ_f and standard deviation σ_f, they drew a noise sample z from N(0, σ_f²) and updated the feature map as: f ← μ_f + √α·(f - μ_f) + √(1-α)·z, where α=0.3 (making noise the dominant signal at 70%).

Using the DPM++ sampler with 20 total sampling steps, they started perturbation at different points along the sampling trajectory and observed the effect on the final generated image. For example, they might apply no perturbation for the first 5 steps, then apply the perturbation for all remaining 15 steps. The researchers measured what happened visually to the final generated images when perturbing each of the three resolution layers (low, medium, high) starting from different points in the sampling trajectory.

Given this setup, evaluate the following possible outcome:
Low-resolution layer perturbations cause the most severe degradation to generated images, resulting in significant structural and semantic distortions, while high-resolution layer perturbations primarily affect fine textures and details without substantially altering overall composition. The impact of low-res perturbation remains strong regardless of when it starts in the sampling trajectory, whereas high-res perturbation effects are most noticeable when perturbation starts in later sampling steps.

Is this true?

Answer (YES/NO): NO